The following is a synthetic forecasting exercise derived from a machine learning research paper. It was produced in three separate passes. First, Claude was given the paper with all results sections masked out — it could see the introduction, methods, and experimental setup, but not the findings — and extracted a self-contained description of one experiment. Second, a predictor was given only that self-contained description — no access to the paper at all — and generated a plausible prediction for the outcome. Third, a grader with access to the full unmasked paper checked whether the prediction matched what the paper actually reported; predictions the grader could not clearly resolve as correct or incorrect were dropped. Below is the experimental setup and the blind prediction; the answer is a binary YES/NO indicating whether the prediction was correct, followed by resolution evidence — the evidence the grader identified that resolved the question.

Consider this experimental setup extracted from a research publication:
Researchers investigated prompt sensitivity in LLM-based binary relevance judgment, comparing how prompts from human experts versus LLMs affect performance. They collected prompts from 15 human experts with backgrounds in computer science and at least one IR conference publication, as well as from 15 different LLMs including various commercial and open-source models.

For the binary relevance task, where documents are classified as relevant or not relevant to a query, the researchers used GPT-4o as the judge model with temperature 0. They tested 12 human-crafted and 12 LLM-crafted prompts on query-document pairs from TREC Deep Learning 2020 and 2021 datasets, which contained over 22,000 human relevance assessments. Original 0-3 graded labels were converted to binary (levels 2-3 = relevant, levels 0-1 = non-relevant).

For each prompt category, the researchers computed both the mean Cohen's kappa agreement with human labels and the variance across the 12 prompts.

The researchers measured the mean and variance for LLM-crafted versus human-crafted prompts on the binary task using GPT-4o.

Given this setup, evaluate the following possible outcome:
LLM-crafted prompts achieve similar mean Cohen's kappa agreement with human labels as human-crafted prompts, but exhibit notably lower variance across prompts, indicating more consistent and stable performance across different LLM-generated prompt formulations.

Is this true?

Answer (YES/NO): NO